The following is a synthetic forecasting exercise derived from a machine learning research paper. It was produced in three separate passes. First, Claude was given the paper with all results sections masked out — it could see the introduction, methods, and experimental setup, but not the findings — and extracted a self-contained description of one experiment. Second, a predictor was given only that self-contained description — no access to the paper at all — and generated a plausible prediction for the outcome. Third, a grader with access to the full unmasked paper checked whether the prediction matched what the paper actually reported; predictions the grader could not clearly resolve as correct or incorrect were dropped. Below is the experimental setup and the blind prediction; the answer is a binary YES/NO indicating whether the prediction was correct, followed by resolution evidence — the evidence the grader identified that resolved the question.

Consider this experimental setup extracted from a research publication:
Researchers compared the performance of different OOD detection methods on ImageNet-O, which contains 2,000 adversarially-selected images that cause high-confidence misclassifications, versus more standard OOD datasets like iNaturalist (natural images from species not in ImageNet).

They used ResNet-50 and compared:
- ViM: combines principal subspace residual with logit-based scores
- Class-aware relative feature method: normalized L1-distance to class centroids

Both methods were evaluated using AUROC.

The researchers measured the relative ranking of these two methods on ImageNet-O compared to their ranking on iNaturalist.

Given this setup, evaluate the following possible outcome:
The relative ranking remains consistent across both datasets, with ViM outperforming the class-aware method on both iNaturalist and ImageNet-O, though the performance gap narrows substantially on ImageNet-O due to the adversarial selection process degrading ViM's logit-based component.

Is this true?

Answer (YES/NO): NO